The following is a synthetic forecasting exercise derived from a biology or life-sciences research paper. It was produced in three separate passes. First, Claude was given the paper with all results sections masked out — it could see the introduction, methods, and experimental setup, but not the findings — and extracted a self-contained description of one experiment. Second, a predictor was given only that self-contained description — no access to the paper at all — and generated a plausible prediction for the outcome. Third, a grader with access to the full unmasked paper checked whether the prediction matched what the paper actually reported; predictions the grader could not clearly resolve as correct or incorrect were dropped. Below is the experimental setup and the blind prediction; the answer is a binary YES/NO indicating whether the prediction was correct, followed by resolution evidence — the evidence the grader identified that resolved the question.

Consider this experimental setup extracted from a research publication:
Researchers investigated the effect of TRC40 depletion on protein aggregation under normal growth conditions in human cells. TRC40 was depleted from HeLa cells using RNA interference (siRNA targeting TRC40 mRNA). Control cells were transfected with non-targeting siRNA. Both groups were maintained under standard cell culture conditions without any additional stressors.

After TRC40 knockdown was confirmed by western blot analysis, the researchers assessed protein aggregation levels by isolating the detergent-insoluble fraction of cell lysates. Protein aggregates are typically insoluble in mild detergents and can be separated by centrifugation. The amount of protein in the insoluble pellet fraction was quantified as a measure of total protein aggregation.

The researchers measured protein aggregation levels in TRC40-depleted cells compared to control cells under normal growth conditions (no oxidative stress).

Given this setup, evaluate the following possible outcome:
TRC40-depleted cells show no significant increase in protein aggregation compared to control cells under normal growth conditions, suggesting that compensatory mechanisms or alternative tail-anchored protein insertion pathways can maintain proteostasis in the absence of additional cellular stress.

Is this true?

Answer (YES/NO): NO